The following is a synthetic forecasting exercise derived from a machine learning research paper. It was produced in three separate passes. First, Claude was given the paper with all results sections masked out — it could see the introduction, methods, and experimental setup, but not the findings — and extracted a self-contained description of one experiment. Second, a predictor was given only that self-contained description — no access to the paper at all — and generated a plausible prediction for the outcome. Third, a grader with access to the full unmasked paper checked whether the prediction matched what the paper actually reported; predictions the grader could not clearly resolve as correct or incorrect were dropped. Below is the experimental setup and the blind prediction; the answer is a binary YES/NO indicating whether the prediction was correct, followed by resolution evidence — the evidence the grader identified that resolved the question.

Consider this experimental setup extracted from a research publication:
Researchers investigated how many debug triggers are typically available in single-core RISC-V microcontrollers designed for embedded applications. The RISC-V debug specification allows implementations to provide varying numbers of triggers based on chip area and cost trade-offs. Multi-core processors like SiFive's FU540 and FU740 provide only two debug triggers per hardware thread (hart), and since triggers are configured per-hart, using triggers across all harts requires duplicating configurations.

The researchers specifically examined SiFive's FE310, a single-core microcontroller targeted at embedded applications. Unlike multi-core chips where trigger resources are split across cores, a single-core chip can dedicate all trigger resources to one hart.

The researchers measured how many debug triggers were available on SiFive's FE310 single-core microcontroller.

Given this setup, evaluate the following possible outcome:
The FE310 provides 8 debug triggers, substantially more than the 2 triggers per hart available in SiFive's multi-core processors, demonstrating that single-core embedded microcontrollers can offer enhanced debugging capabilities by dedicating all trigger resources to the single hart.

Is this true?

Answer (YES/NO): YES